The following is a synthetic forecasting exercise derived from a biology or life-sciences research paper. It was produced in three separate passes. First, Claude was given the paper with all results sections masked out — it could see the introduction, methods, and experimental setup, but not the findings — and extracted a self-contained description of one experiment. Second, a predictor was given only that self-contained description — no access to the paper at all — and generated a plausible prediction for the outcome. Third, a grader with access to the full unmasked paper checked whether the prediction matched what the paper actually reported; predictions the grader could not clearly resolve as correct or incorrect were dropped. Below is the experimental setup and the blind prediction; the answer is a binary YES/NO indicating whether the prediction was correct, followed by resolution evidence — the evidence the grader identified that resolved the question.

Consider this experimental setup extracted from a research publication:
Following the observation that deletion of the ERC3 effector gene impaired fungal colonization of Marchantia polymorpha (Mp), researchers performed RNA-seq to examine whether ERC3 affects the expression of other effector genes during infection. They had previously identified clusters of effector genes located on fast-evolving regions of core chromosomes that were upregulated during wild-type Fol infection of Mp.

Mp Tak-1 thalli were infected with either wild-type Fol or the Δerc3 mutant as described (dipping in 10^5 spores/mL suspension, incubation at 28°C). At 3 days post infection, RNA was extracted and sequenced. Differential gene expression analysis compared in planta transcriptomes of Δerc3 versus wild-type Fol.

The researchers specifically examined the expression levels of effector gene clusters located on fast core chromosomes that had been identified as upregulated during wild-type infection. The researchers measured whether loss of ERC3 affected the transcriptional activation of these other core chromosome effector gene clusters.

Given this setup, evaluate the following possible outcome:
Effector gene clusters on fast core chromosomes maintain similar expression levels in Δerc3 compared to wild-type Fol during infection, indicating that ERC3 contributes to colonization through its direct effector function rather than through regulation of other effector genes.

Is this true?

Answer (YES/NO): NO